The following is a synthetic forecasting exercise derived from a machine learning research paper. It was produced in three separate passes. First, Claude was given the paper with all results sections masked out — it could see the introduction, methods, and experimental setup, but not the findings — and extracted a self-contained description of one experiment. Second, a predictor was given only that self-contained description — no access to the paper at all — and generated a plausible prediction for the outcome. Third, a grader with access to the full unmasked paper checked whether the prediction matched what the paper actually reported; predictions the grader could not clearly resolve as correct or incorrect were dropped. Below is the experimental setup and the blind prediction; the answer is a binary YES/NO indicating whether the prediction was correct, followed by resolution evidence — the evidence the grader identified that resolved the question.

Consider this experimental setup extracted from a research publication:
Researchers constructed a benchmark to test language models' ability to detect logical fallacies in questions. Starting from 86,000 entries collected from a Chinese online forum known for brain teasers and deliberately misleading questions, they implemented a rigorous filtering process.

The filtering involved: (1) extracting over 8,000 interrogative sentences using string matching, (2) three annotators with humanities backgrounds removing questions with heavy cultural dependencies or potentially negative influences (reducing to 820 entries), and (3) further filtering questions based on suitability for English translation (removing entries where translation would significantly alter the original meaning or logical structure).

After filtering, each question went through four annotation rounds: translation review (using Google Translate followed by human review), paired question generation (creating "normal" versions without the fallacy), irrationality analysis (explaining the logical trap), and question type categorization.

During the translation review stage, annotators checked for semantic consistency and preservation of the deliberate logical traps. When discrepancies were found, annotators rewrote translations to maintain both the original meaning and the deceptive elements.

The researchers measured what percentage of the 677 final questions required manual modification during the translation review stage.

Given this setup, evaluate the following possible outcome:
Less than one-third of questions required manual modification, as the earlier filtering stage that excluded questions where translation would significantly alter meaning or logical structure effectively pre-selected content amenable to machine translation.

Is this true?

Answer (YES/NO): NO